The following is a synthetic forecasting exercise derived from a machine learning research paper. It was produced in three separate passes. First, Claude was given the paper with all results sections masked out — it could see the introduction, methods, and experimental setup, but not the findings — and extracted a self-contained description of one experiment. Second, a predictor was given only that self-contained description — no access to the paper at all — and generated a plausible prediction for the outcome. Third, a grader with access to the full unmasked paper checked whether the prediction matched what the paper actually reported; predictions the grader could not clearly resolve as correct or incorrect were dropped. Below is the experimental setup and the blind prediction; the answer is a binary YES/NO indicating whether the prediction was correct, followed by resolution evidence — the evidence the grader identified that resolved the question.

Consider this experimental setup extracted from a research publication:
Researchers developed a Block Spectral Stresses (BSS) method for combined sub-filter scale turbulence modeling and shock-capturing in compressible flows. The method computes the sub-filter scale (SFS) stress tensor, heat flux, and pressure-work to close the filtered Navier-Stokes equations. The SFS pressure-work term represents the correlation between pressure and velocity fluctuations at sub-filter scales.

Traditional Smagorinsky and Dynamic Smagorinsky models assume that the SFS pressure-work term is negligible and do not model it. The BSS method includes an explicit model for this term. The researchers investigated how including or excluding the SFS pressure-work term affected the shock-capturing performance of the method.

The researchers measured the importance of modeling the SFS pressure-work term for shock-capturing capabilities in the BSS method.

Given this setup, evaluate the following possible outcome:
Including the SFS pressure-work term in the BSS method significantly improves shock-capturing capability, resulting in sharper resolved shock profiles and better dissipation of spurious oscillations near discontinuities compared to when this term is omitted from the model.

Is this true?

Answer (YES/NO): YES